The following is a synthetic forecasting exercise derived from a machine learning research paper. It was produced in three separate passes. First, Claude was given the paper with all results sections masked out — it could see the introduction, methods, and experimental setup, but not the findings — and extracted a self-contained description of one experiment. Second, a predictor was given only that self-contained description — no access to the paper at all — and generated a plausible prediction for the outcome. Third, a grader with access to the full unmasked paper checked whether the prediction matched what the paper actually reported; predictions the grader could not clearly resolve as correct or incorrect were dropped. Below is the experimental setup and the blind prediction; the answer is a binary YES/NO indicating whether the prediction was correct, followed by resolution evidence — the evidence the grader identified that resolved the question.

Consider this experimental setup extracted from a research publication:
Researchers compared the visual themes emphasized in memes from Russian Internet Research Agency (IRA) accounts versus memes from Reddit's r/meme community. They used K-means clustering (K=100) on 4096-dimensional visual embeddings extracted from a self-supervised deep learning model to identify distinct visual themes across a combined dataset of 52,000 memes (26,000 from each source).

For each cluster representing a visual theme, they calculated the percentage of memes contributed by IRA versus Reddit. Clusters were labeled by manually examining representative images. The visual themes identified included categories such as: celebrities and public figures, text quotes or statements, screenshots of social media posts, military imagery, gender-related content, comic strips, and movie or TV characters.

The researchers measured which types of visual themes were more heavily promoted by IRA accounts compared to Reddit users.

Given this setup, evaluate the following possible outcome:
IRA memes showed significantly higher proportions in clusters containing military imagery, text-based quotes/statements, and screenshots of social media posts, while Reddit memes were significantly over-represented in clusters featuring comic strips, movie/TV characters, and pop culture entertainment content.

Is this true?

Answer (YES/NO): YES